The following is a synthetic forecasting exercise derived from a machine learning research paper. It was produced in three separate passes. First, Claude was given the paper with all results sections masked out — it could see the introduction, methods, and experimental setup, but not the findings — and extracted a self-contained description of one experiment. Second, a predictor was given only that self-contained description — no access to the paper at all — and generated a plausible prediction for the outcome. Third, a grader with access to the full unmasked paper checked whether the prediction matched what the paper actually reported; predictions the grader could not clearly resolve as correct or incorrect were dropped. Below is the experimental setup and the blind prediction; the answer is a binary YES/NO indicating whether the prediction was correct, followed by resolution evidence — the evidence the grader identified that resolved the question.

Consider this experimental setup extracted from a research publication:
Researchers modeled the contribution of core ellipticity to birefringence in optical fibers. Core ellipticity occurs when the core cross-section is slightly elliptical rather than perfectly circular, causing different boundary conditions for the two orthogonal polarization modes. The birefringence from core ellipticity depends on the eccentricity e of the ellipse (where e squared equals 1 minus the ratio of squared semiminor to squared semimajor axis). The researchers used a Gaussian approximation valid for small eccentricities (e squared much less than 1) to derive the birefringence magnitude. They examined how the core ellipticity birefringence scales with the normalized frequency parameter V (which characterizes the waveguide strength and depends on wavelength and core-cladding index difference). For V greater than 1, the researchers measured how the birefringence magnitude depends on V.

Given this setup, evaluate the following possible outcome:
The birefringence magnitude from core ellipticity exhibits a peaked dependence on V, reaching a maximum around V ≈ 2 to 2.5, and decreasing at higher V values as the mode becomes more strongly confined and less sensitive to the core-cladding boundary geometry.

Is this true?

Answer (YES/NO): YES